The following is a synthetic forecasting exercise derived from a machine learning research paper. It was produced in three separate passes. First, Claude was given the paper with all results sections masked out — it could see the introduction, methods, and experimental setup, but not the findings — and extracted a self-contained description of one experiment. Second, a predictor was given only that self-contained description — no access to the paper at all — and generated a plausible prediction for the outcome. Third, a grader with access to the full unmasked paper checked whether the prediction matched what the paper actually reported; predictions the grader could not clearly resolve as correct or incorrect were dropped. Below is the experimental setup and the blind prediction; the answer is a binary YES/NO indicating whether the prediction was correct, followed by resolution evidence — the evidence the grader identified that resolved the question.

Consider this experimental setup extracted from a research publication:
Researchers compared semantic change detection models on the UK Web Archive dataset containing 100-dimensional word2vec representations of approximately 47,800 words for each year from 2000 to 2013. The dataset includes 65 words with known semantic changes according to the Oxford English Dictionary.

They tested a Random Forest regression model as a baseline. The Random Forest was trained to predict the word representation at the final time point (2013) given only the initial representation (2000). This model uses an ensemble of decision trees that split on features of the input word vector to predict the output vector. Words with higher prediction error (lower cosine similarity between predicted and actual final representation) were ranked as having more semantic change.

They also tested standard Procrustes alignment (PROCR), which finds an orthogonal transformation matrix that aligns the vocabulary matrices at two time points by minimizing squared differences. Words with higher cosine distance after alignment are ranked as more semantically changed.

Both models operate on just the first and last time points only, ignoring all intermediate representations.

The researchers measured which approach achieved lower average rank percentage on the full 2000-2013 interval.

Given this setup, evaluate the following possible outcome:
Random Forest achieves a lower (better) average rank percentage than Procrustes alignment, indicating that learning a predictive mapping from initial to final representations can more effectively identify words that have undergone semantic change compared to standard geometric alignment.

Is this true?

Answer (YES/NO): YES